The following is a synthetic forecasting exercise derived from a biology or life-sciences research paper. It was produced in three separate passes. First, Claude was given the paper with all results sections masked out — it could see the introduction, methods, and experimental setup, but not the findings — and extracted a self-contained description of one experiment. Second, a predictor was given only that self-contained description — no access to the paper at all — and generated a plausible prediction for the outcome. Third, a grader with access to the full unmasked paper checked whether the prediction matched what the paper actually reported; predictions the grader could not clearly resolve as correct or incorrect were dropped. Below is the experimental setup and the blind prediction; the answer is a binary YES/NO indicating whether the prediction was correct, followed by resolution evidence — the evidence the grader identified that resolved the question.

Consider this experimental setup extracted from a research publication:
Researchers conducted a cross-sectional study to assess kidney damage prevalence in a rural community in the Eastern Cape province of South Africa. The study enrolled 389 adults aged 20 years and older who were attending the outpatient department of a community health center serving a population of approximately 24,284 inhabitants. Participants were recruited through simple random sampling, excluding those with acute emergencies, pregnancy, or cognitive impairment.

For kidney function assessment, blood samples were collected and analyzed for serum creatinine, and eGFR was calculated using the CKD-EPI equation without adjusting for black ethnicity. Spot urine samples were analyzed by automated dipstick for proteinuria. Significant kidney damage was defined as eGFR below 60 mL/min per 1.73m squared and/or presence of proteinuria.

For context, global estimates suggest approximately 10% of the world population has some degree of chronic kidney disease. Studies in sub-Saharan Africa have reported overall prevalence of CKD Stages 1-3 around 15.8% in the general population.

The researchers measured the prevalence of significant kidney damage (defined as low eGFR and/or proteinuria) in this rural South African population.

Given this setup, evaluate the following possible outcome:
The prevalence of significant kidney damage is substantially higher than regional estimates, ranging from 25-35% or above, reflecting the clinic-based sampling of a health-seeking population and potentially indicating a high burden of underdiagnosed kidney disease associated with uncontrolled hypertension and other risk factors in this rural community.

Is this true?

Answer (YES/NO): NO